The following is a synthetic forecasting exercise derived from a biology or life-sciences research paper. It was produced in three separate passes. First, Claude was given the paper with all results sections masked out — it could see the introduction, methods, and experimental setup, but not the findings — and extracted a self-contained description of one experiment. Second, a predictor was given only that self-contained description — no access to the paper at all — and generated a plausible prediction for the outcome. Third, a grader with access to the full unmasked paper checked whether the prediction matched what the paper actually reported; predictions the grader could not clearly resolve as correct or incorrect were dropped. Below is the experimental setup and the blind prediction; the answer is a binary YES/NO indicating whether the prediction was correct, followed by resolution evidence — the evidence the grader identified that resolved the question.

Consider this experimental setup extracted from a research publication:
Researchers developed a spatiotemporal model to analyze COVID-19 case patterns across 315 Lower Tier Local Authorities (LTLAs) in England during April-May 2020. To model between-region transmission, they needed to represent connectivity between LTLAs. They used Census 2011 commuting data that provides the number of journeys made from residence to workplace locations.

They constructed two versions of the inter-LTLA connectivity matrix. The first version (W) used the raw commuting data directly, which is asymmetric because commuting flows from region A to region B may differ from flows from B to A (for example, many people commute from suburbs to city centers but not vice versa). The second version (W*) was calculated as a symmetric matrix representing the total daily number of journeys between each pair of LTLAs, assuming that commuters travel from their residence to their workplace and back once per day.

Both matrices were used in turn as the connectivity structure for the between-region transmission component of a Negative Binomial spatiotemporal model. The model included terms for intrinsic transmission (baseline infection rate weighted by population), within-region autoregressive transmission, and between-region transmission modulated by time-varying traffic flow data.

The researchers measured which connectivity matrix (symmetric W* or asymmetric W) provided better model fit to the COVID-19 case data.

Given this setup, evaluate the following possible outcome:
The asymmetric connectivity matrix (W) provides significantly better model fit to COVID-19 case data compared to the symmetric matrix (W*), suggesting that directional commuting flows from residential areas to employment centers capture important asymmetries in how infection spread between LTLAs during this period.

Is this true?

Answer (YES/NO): YES